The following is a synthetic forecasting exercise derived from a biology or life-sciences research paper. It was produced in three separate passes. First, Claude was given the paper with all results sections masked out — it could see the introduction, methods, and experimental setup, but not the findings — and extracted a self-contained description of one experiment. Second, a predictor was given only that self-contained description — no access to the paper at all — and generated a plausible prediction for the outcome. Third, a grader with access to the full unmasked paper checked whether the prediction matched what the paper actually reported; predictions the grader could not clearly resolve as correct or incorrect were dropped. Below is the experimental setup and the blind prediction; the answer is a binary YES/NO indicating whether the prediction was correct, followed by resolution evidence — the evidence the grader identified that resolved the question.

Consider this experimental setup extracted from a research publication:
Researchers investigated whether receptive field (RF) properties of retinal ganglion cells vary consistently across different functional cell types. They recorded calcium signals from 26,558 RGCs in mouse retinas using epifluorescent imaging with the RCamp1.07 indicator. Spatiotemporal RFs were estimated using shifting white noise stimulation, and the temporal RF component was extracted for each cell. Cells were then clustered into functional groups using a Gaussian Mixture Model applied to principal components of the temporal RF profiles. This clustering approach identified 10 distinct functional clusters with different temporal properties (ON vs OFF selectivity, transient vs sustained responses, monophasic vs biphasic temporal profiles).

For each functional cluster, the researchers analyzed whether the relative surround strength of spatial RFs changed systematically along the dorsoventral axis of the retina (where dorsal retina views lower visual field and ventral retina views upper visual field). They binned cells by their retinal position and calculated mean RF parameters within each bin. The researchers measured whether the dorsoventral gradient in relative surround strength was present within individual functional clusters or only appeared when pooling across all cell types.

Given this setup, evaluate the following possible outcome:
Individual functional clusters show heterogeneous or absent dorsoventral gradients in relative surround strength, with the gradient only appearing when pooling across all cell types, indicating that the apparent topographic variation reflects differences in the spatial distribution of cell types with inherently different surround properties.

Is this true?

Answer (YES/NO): NO